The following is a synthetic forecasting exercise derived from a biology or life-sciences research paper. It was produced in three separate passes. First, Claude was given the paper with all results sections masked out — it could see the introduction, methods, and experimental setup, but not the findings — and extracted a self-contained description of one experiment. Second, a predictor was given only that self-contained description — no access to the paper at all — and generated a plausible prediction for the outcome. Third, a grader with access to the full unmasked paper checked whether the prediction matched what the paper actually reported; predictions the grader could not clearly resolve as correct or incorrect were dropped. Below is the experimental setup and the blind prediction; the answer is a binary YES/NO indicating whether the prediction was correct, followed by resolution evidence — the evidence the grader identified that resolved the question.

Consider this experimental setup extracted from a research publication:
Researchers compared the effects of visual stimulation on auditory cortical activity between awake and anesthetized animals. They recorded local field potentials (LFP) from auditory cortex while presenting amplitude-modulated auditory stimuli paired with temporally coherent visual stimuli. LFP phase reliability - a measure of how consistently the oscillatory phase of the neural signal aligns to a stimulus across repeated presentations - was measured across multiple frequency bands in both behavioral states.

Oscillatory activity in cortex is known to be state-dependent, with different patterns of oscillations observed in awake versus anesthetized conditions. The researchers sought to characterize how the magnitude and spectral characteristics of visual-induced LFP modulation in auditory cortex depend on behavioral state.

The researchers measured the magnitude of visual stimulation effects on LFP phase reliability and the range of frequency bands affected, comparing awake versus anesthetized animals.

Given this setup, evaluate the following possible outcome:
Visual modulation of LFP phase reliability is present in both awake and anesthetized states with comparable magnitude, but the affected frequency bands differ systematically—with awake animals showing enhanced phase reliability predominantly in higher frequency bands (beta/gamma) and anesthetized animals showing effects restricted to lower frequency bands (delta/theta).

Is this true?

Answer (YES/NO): NO